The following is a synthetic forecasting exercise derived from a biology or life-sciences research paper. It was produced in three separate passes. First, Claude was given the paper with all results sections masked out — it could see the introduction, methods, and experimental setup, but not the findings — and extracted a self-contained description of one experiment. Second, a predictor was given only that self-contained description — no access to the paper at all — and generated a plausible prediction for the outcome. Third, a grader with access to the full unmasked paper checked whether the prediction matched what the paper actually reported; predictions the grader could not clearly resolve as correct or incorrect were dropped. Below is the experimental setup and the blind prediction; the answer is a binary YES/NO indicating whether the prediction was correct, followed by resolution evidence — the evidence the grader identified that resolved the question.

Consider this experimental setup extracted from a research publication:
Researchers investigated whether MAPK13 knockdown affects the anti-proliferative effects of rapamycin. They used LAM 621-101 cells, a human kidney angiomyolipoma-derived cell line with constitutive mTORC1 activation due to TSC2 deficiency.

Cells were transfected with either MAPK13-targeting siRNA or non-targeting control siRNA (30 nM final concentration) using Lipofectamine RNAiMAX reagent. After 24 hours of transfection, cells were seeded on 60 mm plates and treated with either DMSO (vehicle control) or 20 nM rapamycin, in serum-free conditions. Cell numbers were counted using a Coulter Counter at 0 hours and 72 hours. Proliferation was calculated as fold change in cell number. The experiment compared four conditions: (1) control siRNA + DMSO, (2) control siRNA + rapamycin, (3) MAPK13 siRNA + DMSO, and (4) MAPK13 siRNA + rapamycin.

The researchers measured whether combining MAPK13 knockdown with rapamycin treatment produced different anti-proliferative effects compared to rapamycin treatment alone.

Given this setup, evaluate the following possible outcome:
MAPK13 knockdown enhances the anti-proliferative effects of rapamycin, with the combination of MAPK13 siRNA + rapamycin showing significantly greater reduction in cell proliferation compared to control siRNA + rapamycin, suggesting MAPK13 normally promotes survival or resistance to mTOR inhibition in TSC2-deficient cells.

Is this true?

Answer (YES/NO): YES